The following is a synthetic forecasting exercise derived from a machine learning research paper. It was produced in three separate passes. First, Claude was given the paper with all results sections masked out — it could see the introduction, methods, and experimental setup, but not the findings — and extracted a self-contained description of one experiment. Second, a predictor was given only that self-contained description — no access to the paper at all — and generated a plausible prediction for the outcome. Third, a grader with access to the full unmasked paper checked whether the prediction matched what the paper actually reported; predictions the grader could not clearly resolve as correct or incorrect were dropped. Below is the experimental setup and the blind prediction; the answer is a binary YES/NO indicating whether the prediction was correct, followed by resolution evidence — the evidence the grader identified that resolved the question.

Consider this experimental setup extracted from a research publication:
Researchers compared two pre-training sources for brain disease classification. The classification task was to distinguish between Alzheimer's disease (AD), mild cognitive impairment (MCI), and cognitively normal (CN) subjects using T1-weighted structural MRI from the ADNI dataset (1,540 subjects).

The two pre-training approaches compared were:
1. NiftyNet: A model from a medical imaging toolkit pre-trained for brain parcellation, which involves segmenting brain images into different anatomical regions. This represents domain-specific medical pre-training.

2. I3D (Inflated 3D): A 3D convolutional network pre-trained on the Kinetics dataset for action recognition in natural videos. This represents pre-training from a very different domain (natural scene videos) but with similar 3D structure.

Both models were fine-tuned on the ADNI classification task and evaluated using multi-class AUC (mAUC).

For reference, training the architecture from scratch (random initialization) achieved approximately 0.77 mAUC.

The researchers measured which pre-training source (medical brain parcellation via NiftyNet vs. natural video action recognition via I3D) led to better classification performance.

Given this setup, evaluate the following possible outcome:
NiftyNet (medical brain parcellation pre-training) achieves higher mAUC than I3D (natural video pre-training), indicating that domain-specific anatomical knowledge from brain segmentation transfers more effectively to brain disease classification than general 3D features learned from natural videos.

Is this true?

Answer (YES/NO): NO